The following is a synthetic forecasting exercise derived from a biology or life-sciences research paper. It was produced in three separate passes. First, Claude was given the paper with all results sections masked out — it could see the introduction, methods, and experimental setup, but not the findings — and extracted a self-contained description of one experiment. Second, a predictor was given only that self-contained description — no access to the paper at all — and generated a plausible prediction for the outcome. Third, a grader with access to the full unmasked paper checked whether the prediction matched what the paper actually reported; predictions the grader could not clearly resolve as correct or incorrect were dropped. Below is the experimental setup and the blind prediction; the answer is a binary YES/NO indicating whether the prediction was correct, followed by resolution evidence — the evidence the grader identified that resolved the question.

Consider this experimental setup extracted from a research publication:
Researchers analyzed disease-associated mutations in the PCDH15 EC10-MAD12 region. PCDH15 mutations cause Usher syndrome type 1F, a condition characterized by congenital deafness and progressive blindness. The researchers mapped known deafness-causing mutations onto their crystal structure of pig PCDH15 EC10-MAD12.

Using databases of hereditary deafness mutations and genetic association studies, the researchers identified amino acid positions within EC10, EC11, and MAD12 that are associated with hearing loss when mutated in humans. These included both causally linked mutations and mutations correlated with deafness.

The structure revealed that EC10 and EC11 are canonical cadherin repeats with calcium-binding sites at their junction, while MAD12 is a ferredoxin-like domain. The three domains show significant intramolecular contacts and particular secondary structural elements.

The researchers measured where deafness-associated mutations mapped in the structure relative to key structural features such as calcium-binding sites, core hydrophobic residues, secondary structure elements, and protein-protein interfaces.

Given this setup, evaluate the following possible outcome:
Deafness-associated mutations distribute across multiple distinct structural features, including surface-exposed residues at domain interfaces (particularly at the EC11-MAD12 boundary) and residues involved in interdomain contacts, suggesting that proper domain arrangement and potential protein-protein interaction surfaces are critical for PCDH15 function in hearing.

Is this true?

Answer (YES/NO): YES